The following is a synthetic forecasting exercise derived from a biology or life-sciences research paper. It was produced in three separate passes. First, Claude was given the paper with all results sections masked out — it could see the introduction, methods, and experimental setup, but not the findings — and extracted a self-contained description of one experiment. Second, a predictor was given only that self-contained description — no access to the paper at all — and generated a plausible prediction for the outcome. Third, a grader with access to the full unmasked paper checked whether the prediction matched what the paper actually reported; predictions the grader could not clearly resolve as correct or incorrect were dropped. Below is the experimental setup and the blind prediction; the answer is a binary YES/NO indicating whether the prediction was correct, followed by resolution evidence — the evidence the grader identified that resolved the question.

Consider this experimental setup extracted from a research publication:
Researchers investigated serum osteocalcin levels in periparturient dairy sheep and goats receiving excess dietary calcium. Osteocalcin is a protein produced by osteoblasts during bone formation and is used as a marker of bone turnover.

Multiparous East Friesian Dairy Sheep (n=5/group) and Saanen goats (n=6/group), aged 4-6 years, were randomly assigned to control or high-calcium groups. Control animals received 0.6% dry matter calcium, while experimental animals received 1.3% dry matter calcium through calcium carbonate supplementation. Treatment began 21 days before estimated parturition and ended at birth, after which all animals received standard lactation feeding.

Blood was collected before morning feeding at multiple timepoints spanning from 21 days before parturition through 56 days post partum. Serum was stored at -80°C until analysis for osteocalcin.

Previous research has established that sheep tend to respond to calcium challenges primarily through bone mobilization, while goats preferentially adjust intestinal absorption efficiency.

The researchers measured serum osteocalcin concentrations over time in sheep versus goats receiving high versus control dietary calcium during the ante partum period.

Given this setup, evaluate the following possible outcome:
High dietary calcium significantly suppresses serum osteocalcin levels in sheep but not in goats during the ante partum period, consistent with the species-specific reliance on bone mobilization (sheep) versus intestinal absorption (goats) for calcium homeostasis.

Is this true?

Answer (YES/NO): NO